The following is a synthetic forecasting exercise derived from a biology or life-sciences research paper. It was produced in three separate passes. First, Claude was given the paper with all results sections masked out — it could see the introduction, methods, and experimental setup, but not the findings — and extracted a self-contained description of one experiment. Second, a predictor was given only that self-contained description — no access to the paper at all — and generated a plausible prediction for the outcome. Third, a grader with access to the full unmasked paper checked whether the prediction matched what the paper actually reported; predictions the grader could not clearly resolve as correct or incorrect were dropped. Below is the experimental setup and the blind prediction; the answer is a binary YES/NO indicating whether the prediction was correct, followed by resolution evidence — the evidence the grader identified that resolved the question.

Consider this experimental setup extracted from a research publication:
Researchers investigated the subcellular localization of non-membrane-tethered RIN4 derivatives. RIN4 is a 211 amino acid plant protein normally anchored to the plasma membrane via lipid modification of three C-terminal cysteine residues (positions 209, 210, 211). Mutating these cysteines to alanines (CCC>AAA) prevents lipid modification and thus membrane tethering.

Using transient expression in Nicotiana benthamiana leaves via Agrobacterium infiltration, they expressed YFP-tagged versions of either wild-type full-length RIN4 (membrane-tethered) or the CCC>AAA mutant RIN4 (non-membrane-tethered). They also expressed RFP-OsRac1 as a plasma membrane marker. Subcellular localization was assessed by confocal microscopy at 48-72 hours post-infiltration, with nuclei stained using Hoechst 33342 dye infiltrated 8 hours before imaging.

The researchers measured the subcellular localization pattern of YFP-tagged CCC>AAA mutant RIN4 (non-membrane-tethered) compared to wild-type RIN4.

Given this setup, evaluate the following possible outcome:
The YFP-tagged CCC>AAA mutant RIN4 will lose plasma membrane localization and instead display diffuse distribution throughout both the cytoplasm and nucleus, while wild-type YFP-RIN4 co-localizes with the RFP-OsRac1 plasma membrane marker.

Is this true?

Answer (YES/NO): YES